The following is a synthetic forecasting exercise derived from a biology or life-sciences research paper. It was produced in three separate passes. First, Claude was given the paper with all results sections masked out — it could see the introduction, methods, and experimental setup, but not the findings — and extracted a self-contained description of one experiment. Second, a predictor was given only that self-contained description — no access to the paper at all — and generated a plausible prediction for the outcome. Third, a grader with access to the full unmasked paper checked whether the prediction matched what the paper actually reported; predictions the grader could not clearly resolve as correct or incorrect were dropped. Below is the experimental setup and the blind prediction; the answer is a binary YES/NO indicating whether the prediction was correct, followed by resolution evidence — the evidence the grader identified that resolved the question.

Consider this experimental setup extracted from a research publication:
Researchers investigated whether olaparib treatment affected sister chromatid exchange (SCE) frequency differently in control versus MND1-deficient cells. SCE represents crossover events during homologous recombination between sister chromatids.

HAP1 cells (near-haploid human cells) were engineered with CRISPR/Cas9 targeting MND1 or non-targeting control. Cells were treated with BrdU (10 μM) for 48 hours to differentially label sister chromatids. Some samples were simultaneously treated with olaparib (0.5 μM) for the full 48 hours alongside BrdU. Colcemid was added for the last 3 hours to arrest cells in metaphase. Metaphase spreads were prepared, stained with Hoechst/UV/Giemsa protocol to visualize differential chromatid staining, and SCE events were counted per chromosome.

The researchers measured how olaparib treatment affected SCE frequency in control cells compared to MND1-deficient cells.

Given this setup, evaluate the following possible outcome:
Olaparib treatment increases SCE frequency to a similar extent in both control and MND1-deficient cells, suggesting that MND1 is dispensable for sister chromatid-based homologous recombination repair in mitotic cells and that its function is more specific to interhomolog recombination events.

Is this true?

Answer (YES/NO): YES